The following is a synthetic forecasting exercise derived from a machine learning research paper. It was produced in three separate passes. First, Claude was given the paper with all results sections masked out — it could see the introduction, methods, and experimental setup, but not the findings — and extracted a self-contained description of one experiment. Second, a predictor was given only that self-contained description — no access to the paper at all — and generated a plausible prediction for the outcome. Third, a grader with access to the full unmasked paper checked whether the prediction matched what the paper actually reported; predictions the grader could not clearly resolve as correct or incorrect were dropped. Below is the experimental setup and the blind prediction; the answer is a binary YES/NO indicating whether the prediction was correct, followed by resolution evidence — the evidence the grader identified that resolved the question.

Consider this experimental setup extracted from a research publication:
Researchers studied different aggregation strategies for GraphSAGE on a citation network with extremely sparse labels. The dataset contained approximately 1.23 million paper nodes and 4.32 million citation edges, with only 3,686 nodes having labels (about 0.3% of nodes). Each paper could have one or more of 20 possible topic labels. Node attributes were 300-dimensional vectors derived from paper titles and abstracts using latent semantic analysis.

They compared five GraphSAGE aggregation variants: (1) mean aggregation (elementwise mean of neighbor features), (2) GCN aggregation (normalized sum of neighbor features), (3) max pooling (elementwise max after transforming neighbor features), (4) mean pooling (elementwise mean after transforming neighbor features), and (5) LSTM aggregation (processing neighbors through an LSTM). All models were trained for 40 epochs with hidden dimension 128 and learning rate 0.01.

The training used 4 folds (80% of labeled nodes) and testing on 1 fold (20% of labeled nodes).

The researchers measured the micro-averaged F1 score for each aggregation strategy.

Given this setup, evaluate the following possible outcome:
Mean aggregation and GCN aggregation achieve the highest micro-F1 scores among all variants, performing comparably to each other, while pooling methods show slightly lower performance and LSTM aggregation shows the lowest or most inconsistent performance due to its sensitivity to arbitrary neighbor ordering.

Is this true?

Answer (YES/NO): NO